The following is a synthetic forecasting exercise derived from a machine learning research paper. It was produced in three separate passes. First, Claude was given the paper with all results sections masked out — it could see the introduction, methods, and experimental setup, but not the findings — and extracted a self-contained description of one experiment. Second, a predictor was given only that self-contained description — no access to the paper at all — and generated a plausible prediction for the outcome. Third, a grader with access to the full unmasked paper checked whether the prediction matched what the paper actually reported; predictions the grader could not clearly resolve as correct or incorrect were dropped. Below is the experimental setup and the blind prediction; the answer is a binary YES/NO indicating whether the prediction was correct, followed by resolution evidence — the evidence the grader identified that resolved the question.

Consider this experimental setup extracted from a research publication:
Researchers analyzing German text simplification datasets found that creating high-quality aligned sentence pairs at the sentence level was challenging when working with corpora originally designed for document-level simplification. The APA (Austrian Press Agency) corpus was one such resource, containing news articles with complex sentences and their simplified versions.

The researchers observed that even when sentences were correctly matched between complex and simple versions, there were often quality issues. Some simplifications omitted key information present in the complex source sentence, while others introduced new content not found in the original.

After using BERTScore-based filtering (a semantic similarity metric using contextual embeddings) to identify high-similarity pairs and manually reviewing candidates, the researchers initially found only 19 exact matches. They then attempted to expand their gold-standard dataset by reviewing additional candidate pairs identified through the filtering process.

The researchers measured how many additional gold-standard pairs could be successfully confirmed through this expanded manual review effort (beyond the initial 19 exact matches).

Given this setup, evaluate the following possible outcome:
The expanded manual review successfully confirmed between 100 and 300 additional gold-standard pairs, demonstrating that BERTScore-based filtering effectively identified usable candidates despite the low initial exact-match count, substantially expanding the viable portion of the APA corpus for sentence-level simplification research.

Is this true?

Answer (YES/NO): NO